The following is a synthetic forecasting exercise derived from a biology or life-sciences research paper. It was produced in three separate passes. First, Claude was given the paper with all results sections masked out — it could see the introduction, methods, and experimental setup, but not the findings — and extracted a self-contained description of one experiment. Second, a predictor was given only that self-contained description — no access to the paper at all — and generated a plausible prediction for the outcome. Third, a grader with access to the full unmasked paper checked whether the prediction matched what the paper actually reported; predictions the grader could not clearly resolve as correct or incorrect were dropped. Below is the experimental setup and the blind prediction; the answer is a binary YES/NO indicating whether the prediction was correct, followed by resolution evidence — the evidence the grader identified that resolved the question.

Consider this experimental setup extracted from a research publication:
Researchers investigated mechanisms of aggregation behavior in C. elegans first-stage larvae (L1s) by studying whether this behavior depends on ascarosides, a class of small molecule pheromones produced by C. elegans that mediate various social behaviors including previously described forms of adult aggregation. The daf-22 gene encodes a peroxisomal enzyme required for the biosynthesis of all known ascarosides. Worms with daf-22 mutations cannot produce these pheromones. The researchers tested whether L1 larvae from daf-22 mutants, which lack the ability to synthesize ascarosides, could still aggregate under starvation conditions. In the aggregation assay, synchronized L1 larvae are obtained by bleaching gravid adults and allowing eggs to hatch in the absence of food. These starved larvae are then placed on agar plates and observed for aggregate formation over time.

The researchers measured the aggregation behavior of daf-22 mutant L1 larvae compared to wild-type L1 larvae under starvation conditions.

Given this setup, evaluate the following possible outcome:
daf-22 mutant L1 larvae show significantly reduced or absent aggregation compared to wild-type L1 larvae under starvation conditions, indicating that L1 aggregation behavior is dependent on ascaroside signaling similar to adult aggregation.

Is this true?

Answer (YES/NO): NO